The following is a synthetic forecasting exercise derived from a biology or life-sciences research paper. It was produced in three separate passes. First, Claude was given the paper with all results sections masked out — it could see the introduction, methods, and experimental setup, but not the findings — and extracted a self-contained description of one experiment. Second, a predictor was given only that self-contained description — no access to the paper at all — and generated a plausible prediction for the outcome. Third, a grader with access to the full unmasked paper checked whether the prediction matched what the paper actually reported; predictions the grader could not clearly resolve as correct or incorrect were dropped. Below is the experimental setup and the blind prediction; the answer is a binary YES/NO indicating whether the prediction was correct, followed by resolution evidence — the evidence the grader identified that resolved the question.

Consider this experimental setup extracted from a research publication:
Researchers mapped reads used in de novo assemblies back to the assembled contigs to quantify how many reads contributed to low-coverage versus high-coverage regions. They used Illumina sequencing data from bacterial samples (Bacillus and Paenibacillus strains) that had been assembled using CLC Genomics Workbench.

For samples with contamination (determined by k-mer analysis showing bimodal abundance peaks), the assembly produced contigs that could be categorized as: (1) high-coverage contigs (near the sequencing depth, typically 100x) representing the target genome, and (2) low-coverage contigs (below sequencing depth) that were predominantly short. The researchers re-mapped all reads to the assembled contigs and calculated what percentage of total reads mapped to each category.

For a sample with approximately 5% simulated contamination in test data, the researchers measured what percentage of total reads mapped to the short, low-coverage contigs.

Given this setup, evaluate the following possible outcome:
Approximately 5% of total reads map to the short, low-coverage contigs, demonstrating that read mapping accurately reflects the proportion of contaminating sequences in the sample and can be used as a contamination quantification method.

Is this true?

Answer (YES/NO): NO